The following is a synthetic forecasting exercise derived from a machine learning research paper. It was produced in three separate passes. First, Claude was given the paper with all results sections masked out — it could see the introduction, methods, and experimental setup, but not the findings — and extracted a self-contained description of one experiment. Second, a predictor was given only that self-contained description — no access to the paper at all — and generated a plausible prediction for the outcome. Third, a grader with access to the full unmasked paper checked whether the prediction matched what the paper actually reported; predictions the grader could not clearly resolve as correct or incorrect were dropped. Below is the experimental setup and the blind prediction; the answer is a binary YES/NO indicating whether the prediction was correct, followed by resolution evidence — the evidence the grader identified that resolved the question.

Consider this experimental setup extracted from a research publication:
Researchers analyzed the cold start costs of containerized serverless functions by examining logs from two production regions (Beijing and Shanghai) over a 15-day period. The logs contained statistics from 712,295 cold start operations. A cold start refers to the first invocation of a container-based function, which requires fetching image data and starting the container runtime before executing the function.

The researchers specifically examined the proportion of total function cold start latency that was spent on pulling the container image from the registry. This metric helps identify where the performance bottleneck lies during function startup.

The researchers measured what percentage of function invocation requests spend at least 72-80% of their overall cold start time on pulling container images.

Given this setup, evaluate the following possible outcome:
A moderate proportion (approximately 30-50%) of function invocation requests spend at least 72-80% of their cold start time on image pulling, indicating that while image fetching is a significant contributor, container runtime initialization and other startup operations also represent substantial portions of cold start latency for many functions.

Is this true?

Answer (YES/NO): NO